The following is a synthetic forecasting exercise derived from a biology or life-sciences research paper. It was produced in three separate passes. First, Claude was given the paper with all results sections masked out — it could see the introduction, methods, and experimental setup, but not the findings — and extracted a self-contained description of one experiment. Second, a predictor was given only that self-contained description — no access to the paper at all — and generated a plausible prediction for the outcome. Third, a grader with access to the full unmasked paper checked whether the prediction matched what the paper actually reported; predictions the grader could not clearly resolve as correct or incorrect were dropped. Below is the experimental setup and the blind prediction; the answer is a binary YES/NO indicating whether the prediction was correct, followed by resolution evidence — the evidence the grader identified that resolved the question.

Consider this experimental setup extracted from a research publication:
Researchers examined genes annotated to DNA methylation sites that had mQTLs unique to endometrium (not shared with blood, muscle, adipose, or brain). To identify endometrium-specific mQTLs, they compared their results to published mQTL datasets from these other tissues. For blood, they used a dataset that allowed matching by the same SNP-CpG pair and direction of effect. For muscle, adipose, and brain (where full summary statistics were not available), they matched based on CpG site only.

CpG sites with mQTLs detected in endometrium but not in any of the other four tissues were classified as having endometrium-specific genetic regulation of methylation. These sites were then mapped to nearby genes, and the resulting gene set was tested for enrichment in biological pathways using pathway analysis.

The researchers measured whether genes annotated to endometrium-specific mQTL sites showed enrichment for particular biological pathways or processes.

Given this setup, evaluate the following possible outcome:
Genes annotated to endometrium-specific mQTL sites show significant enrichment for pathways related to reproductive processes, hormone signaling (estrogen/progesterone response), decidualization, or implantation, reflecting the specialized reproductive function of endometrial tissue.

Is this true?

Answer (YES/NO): NO